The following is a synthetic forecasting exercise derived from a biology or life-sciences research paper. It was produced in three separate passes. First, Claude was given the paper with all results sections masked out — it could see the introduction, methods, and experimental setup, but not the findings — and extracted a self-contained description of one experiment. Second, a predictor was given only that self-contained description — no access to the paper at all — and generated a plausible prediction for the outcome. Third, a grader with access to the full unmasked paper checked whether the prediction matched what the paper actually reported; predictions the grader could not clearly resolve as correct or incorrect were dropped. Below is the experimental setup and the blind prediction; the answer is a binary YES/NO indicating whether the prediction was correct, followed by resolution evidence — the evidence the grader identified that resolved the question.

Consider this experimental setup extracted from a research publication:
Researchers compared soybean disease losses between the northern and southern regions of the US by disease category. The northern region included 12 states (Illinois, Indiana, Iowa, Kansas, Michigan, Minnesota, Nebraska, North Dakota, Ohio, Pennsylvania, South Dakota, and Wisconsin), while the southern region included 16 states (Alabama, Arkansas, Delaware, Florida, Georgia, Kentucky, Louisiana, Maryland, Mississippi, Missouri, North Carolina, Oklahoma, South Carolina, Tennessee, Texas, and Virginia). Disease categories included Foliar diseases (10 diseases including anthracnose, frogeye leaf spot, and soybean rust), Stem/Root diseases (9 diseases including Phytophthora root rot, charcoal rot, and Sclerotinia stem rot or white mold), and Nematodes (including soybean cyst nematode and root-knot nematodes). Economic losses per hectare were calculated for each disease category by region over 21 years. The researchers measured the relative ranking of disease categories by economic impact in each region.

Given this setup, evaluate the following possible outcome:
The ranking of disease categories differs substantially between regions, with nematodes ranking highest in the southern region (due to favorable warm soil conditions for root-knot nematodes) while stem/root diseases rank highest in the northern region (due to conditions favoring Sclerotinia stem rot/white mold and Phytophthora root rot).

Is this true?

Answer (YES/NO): NO